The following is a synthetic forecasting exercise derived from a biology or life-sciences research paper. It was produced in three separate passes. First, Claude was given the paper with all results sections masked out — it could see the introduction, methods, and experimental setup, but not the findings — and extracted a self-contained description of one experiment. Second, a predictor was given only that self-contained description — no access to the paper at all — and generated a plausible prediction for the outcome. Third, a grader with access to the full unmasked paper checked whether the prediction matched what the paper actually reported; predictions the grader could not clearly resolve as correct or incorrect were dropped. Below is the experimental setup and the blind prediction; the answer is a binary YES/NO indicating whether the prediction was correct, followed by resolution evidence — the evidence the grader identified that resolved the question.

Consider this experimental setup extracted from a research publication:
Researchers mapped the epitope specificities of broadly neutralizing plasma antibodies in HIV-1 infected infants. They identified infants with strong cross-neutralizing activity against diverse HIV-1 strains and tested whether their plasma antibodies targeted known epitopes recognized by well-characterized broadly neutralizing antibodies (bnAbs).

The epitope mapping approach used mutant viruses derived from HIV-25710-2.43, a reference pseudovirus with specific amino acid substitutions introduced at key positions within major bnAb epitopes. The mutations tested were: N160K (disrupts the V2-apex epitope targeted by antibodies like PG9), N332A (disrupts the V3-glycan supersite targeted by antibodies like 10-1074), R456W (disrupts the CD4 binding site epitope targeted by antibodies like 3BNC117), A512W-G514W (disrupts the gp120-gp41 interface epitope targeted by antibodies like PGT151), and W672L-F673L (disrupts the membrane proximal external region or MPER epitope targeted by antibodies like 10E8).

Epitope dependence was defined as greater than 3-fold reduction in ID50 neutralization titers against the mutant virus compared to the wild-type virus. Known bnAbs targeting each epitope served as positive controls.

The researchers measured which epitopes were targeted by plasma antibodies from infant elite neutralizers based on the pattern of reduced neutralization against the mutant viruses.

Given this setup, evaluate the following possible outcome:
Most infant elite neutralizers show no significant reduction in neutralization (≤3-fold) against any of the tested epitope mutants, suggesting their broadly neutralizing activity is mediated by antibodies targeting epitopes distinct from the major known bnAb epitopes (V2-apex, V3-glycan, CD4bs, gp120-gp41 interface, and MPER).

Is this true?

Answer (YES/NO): NO